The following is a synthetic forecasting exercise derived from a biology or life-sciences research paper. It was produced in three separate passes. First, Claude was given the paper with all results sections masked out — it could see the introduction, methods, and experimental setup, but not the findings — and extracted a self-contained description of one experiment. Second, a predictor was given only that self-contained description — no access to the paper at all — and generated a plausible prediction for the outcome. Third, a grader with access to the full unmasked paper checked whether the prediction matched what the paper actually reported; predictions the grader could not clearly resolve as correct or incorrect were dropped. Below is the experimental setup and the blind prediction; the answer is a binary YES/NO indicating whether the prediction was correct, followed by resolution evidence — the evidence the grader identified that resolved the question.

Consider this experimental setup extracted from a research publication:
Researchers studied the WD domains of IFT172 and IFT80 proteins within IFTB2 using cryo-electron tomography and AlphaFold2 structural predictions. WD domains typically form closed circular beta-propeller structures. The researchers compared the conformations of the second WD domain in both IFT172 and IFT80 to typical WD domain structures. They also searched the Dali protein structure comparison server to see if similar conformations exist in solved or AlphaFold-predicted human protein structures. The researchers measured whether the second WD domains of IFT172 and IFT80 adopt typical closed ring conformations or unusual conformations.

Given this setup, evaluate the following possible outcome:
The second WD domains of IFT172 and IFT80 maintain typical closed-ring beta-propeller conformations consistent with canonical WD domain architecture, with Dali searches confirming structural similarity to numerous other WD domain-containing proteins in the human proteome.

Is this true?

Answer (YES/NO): NO